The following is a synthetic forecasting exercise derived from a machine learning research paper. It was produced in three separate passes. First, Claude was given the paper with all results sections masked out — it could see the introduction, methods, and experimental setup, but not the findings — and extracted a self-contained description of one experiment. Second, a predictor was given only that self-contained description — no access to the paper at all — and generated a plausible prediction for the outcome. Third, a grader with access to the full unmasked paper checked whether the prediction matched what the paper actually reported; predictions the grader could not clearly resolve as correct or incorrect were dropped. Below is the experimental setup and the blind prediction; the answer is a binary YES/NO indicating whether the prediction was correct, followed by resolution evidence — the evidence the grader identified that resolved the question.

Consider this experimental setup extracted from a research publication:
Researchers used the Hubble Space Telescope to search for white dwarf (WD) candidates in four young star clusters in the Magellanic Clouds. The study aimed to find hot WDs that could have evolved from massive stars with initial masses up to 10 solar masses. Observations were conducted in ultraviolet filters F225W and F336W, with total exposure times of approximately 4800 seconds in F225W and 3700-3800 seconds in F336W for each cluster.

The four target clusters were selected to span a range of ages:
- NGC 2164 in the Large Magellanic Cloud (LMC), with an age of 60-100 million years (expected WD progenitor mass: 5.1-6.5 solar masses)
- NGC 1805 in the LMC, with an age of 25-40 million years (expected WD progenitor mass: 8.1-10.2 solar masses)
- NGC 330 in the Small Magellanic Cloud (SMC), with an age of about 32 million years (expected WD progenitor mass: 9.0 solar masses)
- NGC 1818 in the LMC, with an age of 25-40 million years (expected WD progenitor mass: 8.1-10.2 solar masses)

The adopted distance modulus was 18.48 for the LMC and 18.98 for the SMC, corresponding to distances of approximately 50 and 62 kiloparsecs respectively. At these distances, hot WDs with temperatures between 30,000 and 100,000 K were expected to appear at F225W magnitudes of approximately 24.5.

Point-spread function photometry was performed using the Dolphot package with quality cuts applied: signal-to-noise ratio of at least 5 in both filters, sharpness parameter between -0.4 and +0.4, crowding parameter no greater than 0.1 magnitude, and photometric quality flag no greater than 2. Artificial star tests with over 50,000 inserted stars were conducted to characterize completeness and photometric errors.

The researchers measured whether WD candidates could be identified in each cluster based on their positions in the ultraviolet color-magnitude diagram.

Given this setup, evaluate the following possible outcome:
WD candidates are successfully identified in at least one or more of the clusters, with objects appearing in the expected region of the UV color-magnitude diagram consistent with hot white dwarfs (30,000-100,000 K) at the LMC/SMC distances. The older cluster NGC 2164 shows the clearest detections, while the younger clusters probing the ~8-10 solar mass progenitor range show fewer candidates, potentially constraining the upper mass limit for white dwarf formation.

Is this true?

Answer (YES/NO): YES